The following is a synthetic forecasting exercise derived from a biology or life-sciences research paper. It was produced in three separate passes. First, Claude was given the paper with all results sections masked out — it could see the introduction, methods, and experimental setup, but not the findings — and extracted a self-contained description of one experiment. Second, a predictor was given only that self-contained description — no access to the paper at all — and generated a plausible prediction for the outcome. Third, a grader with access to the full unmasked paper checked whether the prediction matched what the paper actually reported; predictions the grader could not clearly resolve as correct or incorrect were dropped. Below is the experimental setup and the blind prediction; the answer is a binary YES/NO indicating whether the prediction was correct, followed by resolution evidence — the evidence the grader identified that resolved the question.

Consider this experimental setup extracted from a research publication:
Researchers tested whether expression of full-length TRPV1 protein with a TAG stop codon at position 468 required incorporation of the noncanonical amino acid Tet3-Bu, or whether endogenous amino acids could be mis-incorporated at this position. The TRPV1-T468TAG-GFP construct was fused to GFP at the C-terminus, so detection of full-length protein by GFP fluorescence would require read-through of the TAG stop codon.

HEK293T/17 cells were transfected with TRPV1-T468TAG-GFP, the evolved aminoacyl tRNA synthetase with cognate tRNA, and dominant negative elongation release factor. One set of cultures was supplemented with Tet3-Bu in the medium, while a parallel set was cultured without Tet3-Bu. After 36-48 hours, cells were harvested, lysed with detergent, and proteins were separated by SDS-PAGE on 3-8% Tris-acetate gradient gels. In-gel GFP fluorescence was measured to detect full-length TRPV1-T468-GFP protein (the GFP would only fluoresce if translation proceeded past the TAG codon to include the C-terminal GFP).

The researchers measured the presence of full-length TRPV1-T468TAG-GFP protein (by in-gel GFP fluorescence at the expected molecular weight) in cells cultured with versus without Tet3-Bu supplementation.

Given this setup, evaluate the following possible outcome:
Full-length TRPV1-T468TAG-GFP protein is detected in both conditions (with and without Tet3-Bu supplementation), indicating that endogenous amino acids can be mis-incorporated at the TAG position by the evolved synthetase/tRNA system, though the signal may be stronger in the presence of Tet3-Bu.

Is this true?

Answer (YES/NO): NO